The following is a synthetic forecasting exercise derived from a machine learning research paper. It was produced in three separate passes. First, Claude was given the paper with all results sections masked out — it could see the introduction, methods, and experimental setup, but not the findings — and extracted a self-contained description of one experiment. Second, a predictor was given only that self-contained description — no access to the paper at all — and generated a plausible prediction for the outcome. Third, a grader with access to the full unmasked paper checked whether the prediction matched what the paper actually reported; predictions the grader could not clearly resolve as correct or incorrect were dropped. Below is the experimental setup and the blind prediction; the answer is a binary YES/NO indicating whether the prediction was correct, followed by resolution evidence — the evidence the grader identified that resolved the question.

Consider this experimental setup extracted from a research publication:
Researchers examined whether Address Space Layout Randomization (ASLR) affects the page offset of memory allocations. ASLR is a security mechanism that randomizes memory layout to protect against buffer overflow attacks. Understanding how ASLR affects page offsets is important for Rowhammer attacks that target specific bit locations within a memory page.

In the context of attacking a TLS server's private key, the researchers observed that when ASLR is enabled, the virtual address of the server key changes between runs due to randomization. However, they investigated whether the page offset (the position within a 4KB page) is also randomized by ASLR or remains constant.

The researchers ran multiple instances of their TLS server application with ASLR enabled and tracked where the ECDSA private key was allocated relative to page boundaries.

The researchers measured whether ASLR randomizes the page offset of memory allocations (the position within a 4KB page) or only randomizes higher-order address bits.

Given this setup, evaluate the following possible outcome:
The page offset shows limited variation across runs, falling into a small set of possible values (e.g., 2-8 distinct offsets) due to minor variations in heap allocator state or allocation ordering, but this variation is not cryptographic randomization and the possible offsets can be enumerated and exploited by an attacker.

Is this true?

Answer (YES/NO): NO